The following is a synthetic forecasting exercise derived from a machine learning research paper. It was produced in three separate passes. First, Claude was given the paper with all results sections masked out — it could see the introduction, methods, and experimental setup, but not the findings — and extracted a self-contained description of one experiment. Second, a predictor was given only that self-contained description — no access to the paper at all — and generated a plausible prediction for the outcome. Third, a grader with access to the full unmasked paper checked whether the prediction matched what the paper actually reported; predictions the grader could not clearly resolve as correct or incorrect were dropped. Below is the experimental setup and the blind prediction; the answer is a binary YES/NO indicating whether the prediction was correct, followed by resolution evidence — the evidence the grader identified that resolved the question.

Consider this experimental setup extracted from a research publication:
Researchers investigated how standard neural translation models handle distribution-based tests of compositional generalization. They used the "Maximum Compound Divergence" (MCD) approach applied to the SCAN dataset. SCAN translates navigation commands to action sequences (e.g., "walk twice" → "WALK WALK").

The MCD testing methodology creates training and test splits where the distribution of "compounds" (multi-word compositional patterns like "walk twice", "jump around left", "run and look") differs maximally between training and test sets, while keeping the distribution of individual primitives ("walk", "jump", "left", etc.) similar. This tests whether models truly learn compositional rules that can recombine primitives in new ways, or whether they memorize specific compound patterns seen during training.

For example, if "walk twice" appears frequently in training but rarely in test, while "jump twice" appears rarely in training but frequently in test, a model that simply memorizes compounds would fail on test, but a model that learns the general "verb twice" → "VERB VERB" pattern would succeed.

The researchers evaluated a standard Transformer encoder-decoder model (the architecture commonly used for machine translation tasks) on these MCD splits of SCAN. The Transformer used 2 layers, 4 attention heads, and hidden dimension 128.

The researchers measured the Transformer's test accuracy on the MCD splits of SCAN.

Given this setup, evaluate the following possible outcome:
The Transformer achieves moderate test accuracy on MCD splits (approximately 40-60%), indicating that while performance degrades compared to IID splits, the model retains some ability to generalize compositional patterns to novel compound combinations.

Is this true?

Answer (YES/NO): NO